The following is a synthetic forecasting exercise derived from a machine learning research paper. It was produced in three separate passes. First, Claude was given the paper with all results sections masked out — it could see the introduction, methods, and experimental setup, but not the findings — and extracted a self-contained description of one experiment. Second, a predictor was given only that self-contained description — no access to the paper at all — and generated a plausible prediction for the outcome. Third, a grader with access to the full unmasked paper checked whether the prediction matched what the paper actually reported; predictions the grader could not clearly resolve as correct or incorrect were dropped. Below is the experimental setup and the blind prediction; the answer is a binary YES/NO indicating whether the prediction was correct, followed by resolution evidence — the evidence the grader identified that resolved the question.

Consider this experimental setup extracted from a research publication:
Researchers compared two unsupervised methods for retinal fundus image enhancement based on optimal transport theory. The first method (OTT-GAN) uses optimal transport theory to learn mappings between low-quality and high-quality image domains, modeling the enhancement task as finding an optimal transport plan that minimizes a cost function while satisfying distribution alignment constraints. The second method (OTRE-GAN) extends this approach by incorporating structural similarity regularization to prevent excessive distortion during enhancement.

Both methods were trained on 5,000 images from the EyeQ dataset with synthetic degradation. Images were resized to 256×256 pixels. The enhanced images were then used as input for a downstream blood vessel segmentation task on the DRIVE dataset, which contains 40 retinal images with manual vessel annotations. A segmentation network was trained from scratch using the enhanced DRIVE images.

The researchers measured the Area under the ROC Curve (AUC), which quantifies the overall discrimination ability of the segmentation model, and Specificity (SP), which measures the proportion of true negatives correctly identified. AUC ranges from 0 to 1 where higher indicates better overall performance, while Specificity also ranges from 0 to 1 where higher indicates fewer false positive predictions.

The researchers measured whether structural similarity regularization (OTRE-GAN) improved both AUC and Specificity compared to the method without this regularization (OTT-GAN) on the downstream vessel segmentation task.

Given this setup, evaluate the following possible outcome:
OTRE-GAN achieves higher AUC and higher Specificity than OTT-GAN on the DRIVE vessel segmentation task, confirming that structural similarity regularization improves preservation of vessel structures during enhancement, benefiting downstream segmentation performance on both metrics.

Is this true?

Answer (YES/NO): NO